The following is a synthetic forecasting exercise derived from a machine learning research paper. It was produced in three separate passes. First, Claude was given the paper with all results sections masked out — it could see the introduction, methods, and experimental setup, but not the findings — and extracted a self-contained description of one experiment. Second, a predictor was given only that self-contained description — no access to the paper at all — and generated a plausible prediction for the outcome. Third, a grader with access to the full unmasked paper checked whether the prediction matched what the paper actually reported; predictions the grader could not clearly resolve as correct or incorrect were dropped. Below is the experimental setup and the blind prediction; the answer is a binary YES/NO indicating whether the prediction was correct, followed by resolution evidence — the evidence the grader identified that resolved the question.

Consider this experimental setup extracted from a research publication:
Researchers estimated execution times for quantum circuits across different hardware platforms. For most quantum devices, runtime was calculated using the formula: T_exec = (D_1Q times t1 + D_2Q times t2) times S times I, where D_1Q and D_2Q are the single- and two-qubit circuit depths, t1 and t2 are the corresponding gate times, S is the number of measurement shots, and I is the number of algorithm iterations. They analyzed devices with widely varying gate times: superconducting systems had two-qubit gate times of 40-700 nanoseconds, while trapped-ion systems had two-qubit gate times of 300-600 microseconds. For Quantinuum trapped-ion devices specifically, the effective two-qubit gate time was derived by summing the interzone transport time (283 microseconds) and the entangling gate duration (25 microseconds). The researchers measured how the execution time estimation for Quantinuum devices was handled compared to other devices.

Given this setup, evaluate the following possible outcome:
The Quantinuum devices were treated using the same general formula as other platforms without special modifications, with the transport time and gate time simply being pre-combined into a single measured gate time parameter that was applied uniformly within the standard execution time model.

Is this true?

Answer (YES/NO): NO